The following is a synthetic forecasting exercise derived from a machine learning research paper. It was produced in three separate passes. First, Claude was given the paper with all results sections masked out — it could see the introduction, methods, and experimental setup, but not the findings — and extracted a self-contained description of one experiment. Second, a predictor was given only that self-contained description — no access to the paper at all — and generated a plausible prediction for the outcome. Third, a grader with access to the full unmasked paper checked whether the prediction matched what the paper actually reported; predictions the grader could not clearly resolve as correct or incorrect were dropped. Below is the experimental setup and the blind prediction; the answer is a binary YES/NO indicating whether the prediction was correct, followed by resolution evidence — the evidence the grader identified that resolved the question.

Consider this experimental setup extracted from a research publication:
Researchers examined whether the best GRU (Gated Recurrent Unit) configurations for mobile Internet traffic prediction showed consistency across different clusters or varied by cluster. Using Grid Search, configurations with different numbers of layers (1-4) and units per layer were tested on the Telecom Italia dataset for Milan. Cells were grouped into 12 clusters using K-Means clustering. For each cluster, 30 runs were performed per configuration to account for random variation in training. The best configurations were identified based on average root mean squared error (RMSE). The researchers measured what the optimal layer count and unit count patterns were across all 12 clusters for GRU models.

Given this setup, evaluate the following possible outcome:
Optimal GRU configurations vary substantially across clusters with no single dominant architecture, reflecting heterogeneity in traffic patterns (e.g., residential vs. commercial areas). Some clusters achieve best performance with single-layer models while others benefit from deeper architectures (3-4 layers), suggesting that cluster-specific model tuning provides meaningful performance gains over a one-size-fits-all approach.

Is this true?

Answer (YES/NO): NO